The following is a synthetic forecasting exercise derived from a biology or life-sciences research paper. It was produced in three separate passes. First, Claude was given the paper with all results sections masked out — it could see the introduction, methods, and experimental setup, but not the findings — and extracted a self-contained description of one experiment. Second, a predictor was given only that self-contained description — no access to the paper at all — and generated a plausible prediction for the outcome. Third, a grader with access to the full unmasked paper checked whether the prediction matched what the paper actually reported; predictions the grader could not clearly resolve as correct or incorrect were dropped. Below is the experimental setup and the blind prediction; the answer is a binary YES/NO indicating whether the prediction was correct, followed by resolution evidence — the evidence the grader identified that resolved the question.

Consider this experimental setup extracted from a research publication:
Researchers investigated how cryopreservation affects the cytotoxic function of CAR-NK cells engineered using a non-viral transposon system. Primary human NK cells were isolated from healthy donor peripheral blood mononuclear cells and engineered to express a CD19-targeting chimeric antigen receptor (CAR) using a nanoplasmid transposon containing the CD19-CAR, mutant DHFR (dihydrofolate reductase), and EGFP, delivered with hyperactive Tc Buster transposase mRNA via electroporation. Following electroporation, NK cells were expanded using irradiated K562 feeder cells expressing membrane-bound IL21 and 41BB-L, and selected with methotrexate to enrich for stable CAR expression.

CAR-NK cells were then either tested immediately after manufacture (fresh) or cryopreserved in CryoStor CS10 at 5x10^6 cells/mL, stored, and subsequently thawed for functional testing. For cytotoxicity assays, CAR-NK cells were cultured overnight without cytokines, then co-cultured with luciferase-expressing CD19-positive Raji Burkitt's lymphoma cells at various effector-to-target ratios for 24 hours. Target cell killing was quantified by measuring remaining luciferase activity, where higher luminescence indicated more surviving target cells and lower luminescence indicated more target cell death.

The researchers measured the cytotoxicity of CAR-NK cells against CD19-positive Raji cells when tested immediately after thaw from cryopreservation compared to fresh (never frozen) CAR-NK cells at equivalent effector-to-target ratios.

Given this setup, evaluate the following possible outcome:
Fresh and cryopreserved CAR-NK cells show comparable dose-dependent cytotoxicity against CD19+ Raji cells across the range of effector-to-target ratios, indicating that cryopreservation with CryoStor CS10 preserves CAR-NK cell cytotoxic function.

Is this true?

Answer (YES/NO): NO